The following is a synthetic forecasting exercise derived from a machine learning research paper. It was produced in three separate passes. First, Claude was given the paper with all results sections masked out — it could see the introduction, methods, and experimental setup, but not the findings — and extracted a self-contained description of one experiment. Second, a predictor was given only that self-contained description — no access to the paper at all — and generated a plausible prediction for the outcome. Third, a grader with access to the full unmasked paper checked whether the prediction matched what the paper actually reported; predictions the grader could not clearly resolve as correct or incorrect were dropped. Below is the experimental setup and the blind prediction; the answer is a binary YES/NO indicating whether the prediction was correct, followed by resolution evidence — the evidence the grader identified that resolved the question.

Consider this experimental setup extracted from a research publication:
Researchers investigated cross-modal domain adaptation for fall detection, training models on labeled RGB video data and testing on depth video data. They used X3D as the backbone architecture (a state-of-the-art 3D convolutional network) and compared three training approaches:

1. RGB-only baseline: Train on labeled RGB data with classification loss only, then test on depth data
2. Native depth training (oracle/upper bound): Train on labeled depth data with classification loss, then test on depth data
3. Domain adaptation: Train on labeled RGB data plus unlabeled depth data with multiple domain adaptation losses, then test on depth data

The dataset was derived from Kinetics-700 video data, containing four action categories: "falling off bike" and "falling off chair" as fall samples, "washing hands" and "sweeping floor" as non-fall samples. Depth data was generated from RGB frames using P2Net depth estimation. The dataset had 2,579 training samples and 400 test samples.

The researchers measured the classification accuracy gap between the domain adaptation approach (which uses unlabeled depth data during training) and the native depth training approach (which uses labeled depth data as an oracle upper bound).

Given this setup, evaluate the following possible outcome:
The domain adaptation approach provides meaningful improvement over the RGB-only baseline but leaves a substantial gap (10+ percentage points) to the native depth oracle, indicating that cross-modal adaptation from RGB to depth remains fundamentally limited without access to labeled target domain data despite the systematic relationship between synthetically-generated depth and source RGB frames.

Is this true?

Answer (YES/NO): YES